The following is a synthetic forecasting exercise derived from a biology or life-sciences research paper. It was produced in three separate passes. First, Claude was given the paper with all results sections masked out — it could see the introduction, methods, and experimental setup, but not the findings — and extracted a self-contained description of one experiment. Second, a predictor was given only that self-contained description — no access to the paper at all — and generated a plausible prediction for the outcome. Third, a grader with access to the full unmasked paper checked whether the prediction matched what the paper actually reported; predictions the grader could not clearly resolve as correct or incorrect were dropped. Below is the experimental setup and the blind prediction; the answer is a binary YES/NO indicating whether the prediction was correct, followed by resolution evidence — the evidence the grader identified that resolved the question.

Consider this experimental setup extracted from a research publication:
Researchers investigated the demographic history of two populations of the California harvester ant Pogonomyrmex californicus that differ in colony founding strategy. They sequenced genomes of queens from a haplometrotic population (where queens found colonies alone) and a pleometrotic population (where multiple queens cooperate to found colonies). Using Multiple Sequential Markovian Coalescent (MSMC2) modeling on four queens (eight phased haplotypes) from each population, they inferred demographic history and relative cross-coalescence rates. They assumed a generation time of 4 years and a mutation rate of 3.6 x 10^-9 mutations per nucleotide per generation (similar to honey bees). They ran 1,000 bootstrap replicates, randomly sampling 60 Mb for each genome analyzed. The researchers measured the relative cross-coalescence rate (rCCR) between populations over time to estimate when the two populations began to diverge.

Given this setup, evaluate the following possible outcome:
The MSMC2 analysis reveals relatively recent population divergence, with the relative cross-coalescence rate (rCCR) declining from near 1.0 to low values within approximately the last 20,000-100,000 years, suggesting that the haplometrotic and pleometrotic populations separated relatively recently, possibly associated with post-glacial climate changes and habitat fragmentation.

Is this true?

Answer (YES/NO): NO